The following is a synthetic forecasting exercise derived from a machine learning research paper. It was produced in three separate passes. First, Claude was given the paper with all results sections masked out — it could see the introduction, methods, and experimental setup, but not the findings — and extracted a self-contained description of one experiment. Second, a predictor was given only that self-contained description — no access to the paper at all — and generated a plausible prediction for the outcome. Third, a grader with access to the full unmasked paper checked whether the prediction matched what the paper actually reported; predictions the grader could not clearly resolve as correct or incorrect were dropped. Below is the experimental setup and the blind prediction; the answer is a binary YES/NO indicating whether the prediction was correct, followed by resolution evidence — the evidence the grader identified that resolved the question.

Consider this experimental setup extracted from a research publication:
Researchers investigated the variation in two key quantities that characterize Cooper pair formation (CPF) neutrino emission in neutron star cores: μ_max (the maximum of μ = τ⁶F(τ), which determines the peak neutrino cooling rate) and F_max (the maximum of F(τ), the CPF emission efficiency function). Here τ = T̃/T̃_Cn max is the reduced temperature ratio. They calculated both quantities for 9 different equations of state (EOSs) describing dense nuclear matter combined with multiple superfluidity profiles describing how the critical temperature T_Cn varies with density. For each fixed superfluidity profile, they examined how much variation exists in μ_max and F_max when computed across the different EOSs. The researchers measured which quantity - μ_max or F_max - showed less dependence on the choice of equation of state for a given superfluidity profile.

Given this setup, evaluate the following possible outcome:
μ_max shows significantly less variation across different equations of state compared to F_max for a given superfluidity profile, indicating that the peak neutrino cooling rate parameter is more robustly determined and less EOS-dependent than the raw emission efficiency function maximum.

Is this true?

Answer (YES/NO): YES